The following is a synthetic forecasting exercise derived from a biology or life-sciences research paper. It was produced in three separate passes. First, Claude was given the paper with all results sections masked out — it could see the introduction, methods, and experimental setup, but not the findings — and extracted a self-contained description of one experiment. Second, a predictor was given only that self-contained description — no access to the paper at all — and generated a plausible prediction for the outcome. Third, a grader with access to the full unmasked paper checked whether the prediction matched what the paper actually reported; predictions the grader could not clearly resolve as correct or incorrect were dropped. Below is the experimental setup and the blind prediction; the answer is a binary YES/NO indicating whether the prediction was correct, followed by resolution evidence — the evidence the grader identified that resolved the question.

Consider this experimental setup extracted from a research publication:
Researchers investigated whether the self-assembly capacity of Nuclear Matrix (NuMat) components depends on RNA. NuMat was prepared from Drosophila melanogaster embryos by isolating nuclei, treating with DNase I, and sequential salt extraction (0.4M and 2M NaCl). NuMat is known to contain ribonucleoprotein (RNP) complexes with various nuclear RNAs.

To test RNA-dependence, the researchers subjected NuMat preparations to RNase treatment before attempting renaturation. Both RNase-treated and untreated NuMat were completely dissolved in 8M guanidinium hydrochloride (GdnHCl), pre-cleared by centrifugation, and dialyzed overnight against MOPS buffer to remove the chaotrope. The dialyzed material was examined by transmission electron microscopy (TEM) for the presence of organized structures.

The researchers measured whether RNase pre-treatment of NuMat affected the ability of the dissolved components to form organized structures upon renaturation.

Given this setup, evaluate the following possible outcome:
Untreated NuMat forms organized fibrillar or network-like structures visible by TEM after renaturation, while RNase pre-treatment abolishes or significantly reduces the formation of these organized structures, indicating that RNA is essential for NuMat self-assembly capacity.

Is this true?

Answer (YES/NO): YES